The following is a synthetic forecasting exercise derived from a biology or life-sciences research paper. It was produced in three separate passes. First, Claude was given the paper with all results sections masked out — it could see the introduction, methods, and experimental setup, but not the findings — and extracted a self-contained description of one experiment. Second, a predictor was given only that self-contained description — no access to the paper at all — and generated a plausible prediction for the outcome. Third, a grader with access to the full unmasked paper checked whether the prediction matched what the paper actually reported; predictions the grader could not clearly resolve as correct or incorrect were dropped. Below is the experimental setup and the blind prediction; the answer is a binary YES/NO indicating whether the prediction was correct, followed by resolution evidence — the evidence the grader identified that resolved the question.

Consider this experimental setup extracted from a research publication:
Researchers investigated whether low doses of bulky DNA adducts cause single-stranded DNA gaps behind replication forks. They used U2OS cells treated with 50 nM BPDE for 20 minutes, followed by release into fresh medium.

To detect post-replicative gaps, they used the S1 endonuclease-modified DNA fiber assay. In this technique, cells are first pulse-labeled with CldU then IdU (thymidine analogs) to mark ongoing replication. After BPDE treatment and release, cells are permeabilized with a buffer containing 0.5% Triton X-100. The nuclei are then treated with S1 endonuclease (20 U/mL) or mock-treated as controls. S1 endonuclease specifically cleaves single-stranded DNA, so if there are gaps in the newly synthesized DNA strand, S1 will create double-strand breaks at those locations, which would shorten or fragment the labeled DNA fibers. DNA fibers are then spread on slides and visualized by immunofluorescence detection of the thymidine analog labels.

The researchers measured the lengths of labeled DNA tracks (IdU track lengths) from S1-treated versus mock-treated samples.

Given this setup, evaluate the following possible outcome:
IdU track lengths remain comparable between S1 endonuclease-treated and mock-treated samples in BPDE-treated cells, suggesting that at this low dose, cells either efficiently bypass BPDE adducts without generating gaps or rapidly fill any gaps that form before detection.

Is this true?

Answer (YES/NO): NO